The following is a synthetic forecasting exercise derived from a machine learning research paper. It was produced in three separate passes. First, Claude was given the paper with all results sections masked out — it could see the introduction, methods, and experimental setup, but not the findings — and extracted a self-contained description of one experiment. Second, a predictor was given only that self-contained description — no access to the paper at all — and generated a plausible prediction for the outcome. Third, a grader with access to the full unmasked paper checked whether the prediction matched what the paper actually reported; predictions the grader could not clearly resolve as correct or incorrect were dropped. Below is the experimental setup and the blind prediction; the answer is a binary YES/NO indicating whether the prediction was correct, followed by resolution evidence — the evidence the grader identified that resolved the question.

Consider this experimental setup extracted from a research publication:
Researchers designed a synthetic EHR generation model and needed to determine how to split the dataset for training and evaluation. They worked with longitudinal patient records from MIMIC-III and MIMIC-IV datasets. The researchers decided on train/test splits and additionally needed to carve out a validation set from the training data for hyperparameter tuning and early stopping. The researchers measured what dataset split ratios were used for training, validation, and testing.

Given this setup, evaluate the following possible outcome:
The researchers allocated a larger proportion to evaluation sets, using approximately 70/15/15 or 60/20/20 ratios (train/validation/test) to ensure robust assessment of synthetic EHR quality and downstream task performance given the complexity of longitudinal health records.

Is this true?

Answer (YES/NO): NO